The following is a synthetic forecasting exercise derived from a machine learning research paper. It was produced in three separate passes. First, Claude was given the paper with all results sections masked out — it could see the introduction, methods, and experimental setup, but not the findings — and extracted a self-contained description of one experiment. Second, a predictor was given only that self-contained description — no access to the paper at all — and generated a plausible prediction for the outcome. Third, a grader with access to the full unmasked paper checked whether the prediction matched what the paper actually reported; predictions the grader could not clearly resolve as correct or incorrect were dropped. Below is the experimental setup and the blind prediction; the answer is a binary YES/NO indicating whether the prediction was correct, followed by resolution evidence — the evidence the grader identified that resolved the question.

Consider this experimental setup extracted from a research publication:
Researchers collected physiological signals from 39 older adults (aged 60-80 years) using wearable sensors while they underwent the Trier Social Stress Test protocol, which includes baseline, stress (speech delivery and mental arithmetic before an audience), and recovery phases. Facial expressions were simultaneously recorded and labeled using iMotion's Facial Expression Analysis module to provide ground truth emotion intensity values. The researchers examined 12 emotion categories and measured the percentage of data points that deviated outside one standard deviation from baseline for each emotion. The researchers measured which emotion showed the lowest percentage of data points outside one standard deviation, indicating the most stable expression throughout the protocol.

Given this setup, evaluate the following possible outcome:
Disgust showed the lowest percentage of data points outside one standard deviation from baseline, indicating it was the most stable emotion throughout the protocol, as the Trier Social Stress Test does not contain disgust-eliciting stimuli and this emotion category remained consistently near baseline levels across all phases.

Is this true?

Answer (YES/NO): NO